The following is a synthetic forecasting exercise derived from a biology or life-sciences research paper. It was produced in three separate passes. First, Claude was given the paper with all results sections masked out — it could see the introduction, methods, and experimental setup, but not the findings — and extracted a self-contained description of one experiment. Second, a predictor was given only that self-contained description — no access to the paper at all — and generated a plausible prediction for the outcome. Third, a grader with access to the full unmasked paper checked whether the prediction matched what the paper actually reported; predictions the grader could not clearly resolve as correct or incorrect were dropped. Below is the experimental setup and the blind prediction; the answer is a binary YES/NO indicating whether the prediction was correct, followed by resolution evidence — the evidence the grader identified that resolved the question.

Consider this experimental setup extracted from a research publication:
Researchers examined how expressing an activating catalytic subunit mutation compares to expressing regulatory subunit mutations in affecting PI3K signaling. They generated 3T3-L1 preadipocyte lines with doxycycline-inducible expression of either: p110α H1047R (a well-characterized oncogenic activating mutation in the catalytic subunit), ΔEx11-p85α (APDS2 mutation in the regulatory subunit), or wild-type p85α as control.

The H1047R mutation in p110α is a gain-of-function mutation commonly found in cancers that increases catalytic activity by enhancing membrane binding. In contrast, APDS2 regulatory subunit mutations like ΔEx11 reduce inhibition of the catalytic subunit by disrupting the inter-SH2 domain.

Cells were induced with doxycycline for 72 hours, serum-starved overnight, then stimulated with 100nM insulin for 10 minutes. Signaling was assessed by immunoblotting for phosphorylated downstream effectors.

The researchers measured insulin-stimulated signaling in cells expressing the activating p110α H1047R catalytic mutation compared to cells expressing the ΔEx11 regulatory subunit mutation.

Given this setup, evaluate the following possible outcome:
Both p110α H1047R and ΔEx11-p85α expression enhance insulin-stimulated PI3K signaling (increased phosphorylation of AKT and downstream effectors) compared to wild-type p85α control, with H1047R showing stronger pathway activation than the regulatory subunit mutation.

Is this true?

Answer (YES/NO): NO